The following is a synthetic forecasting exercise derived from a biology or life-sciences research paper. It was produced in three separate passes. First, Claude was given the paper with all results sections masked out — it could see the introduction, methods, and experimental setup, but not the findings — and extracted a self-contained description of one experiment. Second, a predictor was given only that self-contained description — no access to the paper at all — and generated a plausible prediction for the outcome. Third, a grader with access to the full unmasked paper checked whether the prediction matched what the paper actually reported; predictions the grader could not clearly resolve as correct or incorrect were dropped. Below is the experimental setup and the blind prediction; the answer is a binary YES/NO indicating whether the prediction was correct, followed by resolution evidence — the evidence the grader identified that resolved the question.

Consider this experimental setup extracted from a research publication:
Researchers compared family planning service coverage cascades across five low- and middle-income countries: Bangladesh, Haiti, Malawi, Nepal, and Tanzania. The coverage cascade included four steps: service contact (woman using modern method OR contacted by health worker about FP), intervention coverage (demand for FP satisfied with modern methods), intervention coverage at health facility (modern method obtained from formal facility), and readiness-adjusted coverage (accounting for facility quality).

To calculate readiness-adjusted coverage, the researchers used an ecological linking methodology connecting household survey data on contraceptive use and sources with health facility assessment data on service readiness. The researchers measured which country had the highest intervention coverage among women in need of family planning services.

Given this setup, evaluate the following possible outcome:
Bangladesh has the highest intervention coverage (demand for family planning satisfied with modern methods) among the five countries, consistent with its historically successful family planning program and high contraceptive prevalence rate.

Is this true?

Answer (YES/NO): NO